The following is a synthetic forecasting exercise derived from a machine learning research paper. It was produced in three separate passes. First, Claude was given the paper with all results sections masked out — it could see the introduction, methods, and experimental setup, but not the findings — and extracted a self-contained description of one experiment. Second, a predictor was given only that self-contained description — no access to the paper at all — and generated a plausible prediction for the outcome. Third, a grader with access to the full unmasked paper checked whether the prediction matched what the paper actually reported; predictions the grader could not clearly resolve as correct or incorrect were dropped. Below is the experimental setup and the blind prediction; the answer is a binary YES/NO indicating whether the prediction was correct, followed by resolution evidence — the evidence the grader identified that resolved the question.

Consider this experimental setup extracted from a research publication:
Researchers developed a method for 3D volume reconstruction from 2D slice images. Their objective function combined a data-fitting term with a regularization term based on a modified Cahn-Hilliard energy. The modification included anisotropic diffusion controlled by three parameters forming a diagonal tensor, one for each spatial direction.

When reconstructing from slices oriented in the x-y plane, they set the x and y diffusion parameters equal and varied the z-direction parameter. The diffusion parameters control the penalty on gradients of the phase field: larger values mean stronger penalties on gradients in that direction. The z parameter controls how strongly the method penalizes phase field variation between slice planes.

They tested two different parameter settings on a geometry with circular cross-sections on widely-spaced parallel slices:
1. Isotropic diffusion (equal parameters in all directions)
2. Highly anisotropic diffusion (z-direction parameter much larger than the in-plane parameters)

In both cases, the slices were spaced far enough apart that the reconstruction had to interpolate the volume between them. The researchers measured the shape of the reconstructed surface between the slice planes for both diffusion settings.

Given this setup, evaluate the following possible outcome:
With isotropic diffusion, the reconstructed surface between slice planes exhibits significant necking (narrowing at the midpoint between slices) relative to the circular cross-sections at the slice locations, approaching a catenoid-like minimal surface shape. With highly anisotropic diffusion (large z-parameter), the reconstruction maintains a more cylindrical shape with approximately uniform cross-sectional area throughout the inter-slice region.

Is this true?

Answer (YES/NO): NO